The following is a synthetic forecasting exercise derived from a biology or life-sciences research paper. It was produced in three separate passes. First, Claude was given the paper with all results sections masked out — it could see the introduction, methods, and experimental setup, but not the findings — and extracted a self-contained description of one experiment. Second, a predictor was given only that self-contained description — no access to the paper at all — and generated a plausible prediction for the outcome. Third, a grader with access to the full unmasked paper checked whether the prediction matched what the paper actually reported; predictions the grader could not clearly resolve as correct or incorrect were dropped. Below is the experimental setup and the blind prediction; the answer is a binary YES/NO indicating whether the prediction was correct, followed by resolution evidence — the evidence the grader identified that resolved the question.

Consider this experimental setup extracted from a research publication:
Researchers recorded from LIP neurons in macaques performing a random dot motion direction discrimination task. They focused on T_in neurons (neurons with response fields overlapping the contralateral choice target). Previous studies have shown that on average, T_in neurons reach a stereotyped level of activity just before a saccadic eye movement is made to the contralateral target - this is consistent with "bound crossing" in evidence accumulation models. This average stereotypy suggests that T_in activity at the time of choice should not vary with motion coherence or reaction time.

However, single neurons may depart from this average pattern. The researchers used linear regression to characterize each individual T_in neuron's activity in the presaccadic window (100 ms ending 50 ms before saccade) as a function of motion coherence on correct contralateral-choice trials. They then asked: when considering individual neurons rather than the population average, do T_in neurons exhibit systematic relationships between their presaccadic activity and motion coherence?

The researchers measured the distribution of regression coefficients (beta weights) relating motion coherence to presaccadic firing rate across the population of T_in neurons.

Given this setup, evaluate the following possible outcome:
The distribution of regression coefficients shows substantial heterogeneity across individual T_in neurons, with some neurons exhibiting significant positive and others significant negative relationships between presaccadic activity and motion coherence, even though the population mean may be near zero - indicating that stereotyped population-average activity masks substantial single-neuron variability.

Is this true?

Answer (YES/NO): YES